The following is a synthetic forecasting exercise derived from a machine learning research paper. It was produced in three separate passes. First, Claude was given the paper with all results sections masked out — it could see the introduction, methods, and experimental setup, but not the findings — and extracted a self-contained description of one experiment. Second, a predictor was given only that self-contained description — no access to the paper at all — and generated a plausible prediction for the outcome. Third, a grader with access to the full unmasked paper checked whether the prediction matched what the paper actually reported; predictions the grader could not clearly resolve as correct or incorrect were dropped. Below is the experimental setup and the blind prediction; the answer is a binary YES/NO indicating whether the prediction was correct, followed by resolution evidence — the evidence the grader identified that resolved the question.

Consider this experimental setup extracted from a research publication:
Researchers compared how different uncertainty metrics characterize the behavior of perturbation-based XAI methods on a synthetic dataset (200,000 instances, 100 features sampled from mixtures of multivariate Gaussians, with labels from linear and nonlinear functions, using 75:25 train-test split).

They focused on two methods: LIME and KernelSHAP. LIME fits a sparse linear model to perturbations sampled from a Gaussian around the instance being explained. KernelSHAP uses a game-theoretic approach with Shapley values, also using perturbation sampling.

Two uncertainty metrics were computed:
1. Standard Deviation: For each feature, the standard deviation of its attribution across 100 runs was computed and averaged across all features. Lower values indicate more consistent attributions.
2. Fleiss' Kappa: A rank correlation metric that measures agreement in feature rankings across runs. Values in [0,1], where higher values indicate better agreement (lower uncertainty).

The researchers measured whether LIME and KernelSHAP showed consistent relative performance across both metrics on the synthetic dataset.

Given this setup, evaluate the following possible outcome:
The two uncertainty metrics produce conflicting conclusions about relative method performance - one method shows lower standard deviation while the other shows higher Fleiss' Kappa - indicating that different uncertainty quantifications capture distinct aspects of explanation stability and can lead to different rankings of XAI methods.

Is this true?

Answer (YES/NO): YES